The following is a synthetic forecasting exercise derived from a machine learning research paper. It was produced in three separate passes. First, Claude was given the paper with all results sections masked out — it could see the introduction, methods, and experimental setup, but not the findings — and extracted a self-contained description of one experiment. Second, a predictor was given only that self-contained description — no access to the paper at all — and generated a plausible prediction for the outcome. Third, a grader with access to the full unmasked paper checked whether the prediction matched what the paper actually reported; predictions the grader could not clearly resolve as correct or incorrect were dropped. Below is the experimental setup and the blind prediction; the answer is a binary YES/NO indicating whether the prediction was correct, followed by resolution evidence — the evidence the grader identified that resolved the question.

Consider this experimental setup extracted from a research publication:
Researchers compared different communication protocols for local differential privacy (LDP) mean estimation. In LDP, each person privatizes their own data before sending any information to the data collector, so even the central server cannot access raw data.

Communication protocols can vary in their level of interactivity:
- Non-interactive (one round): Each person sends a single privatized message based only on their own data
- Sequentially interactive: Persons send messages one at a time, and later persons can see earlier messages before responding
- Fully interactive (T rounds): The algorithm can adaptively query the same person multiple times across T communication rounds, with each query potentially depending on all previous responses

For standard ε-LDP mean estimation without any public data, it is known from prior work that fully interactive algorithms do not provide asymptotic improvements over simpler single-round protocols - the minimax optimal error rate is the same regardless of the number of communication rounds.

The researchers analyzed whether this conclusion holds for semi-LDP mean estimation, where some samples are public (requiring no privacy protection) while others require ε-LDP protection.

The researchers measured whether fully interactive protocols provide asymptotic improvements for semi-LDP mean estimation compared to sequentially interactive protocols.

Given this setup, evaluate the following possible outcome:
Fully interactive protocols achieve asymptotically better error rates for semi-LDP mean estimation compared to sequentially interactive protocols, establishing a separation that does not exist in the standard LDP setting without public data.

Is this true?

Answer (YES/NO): NO